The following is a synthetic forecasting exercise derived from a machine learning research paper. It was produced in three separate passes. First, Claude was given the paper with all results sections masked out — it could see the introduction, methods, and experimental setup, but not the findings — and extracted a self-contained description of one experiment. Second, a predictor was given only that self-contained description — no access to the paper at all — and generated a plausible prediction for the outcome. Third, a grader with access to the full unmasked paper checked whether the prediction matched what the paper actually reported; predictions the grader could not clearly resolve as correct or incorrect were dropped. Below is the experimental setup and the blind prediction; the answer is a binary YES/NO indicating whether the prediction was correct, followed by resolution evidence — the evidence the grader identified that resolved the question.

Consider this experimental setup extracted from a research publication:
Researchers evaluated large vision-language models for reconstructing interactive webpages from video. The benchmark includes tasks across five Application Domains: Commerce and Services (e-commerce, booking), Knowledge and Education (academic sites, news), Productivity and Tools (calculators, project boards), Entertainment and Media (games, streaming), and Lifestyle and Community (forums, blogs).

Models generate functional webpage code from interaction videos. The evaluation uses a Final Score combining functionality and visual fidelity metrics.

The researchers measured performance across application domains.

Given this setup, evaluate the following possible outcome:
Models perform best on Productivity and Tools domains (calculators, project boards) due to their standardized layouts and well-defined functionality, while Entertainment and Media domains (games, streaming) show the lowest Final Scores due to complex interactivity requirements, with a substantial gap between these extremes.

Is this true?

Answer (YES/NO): NO